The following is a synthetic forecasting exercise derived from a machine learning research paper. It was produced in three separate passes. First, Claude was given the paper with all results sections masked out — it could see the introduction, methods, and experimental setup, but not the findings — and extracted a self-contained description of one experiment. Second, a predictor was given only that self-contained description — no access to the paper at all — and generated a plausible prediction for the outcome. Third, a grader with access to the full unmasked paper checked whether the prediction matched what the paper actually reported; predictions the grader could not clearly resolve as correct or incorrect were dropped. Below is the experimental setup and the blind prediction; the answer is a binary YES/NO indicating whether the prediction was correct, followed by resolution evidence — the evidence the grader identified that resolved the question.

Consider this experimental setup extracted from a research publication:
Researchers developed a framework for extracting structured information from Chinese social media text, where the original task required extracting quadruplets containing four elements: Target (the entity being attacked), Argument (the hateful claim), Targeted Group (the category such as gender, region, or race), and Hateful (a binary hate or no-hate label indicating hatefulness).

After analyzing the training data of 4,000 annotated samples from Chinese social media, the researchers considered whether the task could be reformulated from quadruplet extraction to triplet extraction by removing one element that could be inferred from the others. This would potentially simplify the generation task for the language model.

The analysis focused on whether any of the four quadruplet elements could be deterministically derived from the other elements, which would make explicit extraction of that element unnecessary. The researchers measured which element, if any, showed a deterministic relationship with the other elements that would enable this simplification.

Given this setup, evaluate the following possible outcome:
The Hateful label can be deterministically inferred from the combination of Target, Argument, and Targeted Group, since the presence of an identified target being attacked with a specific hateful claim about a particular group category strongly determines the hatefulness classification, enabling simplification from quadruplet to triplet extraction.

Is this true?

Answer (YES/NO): NO